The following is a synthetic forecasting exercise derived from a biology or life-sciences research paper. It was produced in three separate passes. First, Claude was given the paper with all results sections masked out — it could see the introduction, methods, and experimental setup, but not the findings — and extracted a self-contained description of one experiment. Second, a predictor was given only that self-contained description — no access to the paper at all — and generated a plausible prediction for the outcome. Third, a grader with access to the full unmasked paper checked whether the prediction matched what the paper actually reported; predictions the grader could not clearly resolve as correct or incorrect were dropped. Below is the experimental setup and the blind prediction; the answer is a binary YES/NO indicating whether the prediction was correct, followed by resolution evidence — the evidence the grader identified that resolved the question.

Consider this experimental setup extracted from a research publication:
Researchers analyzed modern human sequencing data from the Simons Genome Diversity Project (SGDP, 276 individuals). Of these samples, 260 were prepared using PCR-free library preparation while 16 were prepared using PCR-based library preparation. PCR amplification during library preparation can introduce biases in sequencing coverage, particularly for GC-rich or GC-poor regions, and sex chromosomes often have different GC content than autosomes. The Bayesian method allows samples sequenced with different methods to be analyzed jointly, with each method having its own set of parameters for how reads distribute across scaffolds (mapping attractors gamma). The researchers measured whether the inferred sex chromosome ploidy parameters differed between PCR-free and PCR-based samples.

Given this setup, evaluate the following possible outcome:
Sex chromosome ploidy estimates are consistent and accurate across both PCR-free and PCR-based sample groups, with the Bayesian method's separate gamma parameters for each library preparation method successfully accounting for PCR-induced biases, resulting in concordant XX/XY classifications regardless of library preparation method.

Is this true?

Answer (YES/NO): YES